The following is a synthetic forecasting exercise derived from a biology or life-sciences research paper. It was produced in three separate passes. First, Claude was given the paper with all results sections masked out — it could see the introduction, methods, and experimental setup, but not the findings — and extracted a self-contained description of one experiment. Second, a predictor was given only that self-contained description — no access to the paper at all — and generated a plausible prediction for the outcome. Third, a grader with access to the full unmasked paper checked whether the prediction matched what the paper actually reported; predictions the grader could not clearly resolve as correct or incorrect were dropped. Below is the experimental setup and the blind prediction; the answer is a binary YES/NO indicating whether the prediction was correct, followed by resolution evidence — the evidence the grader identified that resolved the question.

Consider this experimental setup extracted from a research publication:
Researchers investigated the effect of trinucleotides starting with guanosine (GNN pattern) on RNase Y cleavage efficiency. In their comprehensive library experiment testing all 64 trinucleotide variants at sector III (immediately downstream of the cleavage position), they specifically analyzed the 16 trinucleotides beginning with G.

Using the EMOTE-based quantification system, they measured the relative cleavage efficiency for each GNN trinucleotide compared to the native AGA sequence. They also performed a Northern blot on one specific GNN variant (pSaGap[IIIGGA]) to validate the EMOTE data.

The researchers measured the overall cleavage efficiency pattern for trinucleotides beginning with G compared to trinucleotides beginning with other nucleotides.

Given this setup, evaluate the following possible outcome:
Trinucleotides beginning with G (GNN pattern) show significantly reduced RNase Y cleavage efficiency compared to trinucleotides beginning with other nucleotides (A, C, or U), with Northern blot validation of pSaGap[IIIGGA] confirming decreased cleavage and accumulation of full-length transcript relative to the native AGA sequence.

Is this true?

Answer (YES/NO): NO